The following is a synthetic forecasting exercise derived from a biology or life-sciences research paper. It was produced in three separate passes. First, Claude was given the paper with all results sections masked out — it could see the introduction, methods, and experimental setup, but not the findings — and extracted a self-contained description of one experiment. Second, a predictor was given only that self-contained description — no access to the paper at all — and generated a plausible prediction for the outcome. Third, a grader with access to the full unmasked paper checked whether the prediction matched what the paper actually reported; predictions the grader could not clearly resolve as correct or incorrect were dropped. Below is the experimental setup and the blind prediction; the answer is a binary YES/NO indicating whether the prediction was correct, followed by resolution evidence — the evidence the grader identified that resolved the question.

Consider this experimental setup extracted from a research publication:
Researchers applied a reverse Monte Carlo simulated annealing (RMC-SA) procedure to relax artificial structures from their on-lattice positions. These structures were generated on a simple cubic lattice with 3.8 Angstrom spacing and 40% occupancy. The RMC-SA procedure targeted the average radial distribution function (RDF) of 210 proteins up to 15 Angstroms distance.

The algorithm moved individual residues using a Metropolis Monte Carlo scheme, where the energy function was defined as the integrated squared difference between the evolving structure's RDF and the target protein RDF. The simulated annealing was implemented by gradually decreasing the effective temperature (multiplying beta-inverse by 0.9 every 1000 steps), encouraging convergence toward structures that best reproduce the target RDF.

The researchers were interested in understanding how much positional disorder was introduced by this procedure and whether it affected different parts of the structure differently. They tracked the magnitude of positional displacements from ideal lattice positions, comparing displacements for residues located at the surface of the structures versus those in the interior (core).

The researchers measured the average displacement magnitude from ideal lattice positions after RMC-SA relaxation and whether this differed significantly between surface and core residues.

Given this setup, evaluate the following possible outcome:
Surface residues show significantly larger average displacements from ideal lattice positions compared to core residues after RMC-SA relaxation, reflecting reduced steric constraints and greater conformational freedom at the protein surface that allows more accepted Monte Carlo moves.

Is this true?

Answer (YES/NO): NO